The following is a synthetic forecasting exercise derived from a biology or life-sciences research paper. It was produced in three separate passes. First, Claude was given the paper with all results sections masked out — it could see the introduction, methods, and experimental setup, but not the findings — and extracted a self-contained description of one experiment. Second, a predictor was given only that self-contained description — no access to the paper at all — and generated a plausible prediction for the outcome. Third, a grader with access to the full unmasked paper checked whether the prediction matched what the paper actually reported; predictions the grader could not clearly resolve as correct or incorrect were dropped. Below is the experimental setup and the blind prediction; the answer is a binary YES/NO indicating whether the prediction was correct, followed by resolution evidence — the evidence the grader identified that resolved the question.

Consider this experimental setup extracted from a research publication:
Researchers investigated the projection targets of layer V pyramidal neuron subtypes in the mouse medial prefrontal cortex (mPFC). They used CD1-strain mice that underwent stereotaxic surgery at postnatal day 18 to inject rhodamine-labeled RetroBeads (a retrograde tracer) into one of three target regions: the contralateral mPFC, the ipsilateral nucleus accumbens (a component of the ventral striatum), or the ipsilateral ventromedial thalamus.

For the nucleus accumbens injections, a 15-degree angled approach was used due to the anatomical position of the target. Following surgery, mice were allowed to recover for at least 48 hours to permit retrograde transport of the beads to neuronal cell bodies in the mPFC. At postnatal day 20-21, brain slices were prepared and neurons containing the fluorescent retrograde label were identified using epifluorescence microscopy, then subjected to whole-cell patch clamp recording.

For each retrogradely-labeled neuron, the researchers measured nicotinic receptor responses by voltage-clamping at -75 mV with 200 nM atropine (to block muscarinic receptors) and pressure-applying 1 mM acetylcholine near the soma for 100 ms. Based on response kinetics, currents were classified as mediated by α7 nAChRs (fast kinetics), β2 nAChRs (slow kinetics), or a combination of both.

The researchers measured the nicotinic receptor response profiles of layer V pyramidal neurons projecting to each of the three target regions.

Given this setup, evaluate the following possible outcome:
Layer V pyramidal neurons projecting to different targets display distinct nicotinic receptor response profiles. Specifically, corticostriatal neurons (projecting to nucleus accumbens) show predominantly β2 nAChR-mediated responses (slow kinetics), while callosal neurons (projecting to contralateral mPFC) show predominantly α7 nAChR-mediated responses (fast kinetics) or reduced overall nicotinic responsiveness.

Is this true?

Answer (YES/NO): NO